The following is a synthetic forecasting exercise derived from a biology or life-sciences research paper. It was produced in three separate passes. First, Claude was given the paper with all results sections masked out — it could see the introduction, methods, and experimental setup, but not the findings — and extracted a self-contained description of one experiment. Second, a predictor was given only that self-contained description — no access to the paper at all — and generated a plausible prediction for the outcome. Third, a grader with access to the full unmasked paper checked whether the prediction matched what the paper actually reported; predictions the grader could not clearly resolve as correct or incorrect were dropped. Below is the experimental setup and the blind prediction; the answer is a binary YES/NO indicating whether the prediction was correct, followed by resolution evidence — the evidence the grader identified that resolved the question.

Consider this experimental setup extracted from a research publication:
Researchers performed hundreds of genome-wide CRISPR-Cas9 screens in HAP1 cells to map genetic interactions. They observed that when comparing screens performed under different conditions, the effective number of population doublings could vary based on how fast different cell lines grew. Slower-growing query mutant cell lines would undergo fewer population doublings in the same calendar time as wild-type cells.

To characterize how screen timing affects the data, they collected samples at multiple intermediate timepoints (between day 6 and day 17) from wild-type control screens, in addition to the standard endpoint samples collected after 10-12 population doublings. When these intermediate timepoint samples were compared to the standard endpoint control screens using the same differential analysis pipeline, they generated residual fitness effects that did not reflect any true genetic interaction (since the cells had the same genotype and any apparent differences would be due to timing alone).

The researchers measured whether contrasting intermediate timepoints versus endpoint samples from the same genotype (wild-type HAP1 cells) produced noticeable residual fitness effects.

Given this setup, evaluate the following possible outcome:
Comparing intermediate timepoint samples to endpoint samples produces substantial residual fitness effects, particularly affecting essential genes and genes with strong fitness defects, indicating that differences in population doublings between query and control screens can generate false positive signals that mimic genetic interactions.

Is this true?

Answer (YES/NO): NO